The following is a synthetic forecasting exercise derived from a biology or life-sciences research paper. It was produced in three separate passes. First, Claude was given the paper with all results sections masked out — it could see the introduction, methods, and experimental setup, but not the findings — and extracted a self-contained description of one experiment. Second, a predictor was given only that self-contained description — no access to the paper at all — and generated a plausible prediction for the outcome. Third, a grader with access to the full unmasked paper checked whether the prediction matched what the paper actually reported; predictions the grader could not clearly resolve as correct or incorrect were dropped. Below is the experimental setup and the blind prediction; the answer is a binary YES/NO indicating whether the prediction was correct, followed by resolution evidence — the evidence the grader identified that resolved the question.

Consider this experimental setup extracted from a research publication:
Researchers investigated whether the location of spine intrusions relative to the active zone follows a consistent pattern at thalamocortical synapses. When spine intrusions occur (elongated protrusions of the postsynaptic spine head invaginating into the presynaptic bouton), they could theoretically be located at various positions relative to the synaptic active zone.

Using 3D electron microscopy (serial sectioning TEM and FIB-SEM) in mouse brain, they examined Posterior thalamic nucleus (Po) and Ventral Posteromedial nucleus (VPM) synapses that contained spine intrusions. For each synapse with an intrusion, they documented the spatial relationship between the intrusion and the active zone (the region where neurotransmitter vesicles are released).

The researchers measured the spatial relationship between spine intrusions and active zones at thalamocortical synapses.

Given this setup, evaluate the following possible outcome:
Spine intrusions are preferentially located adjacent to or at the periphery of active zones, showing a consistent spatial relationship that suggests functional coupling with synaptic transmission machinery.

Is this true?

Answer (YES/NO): YES